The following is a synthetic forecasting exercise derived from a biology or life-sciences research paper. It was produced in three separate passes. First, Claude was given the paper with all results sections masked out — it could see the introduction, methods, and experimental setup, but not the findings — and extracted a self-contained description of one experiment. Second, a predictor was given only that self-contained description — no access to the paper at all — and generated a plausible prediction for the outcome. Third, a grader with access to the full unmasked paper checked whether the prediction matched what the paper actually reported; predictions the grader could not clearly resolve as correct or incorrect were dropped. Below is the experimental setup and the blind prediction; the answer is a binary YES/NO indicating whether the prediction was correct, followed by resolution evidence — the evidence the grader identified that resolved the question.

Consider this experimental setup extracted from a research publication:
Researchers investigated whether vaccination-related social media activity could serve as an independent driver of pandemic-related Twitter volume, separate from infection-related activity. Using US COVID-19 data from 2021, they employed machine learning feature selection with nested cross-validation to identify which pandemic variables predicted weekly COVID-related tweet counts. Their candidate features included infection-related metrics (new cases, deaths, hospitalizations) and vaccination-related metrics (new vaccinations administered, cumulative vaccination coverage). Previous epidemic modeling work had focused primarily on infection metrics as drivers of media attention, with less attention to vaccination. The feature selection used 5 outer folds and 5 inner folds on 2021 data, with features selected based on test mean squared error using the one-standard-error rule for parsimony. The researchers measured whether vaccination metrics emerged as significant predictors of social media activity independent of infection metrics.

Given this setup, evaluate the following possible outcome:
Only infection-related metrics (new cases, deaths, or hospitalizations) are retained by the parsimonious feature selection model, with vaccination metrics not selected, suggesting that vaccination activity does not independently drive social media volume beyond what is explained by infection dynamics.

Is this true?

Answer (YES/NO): NO